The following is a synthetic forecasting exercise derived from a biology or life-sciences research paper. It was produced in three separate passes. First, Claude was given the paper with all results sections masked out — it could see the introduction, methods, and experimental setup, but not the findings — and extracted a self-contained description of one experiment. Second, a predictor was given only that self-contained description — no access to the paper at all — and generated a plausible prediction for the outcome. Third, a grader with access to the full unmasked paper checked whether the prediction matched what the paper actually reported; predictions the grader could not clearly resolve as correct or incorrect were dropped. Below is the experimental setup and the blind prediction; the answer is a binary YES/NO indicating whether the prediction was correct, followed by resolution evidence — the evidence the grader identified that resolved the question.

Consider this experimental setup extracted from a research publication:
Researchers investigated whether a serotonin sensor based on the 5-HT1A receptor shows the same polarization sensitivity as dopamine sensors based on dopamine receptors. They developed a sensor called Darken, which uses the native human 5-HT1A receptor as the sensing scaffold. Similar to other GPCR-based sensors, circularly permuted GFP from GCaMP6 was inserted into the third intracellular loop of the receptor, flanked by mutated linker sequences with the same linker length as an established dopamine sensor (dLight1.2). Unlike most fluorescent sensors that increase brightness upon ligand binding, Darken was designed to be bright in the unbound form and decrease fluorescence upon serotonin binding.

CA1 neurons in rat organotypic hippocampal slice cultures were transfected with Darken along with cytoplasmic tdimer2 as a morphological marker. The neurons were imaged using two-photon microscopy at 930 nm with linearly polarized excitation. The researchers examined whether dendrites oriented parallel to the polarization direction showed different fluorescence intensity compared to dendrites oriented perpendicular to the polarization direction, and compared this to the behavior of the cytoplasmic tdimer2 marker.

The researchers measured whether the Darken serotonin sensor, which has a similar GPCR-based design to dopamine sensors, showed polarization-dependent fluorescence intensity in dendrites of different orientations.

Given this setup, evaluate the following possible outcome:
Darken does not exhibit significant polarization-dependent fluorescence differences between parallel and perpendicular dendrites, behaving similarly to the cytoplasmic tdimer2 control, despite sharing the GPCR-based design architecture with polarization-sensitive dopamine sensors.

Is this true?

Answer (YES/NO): NO